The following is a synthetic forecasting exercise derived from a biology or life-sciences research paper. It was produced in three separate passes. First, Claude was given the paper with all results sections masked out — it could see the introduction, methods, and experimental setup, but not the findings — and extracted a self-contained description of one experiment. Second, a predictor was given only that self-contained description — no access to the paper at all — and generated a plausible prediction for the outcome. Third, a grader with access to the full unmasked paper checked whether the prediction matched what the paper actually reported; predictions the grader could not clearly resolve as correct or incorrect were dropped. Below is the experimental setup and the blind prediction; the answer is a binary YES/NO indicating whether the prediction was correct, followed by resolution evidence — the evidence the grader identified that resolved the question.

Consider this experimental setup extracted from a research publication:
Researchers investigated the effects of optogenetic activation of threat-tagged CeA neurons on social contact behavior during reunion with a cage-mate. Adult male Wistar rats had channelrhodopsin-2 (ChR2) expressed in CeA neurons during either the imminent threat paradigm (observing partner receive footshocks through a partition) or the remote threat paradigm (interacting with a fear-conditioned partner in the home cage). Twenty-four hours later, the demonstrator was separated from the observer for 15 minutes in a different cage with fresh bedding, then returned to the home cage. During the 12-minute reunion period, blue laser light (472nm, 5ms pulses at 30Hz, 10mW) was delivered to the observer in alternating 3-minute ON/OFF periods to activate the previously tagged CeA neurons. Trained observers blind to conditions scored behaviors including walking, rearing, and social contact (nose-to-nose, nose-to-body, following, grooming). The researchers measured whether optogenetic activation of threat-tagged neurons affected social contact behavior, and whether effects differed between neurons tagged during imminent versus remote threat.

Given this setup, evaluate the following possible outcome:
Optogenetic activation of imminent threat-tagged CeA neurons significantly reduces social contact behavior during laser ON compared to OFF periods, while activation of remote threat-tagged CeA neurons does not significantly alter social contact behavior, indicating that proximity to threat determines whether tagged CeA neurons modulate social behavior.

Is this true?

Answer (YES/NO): NO